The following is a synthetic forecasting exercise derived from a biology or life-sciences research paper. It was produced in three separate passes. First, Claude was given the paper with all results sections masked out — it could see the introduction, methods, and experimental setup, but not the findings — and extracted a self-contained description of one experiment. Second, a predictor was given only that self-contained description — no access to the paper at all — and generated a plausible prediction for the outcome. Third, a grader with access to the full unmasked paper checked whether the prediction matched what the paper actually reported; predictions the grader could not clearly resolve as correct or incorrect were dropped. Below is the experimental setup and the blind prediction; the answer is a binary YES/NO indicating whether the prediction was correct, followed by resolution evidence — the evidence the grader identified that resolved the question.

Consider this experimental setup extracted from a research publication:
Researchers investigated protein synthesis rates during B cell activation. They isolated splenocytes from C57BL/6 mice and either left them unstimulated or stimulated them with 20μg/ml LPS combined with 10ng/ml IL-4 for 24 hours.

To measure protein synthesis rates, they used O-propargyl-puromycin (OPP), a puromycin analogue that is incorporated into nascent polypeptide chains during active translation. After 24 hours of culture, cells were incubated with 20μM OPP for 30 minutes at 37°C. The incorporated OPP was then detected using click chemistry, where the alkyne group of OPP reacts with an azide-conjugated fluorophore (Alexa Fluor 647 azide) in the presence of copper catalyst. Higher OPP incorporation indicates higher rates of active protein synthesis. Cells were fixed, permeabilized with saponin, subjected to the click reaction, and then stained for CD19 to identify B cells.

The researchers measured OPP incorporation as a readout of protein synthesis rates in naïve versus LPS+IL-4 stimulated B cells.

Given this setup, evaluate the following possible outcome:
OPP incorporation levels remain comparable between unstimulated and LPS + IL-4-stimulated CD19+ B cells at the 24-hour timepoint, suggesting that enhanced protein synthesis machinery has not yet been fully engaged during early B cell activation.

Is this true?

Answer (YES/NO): NO